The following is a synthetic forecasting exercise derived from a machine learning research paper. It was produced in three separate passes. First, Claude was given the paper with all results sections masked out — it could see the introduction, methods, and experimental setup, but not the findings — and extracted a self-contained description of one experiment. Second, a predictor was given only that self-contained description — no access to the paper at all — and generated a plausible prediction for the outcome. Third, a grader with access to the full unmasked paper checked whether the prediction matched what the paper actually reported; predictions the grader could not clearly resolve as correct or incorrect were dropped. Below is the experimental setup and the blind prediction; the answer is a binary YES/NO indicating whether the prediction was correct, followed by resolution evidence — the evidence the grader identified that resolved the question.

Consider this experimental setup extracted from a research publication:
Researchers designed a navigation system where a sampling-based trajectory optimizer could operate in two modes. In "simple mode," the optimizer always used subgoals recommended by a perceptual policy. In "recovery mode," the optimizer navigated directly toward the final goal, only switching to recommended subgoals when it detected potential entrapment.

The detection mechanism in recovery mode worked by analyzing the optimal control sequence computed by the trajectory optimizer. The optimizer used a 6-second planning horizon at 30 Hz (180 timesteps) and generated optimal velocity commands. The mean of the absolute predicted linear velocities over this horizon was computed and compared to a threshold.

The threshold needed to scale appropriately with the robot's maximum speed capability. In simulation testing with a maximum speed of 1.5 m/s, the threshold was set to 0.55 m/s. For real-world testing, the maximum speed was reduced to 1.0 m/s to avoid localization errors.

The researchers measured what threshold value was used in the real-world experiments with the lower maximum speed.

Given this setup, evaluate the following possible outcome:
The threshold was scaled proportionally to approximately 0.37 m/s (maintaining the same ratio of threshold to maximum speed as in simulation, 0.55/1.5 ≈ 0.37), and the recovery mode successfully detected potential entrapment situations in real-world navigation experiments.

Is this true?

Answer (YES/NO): NO